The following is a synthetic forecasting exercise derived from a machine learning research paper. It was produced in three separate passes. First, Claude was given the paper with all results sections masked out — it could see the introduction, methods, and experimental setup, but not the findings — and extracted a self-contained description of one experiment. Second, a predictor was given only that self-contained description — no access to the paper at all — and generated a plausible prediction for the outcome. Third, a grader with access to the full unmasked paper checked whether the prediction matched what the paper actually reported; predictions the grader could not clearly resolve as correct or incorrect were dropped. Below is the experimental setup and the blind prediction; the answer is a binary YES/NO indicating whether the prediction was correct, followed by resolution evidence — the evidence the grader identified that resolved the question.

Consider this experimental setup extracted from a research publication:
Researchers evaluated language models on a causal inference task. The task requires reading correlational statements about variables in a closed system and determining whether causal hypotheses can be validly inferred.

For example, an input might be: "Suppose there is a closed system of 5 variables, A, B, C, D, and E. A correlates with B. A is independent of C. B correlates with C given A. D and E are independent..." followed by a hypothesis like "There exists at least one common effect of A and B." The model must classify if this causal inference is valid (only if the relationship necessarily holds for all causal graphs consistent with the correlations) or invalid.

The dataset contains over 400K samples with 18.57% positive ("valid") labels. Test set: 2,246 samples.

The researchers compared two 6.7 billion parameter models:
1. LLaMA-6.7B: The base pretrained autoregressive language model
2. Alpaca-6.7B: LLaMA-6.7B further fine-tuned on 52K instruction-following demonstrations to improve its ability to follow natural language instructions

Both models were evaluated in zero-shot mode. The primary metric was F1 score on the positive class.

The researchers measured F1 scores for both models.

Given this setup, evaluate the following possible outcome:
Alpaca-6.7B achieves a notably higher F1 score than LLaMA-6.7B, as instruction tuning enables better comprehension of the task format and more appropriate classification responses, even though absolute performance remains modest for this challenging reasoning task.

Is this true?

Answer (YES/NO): NO